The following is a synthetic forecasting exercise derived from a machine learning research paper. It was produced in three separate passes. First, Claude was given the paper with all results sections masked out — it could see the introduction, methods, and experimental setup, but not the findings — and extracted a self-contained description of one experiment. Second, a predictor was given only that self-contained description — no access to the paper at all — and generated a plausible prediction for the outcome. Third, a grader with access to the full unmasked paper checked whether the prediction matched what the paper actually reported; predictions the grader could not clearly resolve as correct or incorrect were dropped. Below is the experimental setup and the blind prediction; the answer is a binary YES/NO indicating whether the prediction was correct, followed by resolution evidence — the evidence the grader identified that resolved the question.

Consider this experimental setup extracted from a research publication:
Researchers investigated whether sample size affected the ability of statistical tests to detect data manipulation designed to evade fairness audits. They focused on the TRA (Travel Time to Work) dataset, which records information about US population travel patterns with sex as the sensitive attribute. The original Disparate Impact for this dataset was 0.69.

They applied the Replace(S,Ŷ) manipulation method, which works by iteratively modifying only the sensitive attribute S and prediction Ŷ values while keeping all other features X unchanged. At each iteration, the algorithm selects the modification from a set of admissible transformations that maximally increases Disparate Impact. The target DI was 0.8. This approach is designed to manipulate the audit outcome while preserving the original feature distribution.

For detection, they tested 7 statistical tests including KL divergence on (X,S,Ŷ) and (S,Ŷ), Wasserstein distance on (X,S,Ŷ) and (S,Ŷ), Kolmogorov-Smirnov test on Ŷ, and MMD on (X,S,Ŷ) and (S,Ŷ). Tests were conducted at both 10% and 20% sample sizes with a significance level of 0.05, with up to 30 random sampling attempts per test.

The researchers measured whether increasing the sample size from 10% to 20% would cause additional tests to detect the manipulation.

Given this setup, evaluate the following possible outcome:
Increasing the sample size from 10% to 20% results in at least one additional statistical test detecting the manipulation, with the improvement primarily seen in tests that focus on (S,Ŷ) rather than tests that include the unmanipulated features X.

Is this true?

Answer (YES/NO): NO